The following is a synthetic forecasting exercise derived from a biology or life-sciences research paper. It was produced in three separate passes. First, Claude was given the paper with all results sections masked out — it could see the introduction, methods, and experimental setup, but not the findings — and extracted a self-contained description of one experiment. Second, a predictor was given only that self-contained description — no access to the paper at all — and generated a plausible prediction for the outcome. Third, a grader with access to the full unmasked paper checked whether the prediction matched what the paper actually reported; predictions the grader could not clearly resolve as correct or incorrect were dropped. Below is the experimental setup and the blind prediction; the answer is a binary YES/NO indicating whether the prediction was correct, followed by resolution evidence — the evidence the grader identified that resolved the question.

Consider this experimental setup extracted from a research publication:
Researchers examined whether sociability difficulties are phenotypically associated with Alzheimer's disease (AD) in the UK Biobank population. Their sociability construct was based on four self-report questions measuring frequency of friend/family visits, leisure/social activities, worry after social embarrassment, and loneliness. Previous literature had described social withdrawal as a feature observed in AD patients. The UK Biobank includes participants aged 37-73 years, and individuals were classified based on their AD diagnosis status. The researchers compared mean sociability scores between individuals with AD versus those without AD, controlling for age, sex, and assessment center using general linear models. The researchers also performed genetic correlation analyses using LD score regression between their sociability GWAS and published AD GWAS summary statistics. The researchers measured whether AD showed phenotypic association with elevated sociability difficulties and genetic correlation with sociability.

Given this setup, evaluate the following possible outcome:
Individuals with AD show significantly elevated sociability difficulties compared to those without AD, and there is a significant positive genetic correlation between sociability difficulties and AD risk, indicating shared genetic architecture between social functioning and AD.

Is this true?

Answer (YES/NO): NO